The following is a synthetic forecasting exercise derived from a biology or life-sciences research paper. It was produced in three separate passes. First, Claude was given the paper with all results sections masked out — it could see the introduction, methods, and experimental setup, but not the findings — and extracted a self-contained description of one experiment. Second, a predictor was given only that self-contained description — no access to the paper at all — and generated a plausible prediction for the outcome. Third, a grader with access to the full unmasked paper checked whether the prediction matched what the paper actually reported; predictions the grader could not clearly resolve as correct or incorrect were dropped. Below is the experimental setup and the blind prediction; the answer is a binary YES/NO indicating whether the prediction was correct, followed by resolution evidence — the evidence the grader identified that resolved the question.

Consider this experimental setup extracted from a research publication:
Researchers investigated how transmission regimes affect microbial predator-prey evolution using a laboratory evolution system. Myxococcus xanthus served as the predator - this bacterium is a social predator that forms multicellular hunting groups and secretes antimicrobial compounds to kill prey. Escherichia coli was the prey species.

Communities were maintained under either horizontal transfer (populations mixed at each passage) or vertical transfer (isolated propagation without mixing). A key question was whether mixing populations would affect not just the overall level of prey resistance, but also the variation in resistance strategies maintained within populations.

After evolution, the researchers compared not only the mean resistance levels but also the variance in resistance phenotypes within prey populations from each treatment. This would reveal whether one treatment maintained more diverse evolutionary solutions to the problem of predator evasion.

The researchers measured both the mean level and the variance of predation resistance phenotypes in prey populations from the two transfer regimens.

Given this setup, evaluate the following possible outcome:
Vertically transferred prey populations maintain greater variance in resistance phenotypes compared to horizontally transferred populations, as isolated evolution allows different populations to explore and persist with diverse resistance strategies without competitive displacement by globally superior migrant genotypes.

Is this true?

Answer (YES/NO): YES